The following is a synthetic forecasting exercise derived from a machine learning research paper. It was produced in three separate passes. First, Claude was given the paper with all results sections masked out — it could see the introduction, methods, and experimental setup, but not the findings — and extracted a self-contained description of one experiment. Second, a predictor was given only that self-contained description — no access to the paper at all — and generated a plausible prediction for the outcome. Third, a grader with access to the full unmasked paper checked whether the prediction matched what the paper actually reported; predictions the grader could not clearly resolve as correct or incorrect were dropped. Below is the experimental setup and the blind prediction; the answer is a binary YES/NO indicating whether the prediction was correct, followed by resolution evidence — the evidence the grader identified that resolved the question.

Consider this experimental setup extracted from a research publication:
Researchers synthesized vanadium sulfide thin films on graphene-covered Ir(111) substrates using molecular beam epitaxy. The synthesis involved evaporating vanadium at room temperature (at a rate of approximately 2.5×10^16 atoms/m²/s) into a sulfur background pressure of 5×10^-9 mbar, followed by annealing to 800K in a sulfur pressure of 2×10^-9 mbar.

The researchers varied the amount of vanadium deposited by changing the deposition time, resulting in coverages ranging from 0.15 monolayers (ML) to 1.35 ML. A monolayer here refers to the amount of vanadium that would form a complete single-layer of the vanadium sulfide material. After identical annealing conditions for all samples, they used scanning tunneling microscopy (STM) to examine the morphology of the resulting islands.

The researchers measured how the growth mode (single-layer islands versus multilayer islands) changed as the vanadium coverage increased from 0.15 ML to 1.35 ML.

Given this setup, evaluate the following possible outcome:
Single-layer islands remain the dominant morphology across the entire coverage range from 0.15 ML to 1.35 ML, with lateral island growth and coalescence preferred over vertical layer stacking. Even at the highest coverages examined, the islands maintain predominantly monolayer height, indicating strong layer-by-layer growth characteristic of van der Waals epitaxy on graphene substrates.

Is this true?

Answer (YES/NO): NO